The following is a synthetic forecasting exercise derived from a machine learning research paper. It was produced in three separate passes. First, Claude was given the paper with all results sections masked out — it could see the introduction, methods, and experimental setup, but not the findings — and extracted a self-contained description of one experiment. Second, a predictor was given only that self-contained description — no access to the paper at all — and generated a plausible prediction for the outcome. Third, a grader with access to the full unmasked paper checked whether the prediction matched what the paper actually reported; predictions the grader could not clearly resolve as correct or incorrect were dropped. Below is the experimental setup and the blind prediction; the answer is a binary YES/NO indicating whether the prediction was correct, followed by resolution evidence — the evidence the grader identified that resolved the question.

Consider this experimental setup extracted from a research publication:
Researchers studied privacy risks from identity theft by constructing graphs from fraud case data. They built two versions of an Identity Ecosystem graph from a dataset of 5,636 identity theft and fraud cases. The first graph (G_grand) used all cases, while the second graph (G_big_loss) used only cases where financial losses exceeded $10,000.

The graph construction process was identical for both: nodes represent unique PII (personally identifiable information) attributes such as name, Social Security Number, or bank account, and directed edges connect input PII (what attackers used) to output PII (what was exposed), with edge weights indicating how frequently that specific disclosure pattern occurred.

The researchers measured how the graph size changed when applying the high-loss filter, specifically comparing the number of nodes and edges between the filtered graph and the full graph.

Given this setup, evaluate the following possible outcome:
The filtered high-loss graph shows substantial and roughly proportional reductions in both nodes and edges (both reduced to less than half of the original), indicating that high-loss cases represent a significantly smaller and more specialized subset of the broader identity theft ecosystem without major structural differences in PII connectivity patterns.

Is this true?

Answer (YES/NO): NO